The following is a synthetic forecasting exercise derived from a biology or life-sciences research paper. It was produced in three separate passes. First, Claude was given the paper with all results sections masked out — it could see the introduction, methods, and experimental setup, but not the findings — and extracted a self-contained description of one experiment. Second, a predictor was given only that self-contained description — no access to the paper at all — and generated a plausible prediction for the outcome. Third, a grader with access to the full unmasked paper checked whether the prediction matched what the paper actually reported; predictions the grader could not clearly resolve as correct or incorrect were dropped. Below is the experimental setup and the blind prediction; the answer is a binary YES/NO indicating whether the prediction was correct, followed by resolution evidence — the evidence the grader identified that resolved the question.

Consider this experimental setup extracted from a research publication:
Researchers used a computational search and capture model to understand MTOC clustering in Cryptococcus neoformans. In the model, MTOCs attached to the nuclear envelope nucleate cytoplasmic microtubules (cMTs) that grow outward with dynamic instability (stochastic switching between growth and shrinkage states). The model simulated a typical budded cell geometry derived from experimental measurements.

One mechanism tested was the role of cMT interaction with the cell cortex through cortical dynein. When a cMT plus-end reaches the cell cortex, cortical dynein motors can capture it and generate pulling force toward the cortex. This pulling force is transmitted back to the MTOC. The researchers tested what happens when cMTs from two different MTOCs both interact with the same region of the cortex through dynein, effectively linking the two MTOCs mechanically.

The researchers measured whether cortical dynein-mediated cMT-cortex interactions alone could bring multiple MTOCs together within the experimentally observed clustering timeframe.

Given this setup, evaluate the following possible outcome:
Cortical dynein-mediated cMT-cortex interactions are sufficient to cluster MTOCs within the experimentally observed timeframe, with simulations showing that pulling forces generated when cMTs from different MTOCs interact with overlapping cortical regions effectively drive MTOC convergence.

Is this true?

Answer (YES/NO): NO